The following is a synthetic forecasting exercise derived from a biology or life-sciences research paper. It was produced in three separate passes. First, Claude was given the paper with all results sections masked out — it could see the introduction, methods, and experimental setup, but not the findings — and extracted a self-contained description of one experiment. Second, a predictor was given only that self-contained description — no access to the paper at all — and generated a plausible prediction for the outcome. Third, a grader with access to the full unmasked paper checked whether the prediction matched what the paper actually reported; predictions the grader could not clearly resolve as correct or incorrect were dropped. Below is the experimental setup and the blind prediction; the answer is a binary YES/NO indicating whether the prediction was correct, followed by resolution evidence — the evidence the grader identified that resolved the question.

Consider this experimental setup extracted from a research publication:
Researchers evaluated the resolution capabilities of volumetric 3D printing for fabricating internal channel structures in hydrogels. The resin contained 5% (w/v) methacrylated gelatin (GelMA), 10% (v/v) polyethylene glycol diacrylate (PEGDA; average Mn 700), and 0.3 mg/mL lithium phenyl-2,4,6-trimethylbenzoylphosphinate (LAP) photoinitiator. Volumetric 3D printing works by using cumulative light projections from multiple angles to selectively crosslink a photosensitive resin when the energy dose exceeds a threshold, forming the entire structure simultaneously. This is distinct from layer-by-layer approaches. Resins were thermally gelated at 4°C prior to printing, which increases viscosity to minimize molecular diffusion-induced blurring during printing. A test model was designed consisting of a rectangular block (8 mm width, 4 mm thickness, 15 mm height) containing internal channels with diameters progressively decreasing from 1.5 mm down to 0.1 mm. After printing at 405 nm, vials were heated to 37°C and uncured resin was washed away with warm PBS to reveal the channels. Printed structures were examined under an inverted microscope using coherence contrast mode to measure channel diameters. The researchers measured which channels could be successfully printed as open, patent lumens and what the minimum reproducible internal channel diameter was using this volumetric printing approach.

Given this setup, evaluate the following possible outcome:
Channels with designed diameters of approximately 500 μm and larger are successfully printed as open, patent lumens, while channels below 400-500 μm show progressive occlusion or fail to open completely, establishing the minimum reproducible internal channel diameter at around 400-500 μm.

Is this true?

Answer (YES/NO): NO